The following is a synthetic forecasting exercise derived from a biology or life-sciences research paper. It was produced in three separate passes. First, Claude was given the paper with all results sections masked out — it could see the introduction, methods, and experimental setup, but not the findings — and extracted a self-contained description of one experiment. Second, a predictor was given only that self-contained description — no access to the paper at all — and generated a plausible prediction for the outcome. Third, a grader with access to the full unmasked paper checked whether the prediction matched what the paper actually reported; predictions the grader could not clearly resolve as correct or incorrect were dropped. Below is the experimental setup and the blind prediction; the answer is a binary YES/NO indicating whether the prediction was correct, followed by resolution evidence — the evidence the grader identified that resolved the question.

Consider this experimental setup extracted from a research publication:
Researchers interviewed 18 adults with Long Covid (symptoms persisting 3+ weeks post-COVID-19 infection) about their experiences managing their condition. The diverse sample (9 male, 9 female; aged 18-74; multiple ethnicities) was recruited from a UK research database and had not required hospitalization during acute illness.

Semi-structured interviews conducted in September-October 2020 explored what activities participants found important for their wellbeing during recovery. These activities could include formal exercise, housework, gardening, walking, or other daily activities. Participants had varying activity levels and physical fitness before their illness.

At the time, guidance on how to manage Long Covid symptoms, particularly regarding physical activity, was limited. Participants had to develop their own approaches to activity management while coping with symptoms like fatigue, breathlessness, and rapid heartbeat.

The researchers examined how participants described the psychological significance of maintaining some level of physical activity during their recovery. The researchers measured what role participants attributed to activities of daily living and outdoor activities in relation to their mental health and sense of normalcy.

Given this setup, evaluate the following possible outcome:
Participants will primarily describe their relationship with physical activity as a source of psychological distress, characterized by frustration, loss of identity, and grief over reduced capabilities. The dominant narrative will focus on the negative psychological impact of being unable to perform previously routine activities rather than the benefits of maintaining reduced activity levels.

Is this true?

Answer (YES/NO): NO